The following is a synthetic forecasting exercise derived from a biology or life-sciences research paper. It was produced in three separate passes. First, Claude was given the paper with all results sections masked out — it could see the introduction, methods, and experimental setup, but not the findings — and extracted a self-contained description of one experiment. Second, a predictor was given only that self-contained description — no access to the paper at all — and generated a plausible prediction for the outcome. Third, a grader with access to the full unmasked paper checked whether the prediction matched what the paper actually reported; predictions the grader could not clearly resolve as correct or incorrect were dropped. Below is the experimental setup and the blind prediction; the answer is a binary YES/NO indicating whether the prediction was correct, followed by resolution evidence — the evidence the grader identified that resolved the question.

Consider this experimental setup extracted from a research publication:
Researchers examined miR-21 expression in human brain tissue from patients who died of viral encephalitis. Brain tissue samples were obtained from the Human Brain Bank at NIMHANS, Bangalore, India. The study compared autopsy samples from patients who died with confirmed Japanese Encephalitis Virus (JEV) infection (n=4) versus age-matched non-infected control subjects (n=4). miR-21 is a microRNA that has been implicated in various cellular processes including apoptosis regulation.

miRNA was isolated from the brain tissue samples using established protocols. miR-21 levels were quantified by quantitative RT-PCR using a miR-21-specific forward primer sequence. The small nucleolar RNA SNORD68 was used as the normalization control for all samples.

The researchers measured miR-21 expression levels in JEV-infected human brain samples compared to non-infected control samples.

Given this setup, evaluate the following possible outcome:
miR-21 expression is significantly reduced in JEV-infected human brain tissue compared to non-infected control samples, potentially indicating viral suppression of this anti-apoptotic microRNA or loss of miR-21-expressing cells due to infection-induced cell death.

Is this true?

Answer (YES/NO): NO